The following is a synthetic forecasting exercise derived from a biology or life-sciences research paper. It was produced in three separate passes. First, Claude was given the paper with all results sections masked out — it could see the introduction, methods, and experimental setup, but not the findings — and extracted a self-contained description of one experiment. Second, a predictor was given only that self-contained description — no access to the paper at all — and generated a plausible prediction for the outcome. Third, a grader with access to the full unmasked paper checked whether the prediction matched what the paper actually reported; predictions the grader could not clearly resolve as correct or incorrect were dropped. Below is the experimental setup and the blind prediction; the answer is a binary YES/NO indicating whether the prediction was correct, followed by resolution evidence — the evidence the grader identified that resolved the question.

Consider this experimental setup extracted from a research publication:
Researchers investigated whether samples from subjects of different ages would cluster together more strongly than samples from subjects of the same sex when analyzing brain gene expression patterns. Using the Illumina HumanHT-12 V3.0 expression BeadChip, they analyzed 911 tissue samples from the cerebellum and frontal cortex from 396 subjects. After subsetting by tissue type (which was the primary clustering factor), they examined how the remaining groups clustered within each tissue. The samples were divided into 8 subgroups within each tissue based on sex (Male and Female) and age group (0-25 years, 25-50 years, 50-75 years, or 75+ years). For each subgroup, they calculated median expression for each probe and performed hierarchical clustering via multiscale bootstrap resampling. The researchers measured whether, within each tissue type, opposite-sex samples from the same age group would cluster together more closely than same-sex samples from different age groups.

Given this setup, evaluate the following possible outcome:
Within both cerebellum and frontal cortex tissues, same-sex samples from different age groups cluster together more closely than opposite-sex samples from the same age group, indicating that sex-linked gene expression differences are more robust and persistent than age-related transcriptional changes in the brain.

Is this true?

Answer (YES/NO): NO